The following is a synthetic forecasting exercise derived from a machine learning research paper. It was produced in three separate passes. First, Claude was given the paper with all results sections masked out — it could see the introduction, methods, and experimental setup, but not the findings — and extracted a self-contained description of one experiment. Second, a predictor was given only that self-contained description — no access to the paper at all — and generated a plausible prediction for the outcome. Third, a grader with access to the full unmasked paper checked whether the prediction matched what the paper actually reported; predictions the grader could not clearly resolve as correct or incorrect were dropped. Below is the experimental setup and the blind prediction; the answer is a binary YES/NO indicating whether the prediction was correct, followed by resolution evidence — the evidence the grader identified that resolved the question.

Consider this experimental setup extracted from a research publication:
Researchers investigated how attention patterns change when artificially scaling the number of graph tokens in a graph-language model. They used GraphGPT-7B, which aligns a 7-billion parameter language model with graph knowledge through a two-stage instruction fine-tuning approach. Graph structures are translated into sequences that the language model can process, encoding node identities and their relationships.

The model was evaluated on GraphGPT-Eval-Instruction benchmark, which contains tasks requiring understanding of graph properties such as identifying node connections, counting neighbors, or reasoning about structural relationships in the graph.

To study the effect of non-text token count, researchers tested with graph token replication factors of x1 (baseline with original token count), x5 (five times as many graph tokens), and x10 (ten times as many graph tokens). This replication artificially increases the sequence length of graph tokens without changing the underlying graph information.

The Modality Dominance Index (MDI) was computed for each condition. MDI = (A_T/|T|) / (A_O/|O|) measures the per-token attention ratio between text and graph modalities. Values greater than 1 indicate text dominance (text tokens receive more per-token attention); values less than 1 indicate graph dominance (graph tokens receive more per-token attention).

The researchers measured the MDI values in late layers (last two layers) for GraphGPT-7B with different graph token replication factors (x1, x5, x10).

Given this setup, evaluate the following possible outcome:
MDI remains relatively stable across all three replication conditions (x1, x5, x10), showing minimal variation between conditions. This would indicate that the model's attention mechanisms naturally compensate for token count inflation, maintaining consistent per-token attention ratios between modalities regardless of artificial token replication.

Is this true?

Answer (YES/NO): NO